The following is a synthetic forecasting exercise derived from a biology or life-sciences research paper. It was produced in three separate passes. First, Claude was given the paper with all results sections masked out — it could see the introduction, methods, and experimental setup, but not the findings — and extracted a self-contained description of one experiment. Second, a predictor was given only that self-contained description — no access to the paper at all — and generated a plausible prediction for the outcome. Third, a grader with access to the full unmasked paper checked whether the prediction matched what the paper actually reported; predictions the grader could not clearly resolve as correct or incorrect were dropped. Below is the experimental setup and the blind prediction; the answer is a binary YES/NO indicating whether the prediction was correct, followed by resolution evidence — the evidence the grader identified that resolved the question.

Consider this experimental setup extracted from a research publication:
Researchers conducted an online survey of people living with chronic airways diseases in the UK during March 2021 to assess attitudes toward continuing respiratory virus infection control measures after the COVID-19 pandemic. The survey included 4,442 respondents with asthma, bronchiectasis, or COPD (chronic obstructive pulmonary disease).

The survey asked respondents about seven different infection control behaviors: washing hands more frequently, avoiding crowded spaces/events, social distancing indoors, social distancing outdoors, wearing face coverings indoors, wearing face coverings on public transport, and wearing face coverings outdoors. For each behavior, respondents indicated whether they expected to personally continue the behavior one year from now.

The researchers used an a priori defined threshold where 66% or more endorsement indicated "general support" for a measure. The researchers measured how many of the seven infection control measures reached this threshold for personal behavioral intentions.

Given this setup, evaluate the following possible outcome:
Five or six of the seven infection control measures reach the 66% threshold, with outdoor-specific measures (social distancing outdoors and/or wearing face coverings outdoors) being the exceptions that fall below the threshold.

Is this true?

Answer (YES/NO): NO